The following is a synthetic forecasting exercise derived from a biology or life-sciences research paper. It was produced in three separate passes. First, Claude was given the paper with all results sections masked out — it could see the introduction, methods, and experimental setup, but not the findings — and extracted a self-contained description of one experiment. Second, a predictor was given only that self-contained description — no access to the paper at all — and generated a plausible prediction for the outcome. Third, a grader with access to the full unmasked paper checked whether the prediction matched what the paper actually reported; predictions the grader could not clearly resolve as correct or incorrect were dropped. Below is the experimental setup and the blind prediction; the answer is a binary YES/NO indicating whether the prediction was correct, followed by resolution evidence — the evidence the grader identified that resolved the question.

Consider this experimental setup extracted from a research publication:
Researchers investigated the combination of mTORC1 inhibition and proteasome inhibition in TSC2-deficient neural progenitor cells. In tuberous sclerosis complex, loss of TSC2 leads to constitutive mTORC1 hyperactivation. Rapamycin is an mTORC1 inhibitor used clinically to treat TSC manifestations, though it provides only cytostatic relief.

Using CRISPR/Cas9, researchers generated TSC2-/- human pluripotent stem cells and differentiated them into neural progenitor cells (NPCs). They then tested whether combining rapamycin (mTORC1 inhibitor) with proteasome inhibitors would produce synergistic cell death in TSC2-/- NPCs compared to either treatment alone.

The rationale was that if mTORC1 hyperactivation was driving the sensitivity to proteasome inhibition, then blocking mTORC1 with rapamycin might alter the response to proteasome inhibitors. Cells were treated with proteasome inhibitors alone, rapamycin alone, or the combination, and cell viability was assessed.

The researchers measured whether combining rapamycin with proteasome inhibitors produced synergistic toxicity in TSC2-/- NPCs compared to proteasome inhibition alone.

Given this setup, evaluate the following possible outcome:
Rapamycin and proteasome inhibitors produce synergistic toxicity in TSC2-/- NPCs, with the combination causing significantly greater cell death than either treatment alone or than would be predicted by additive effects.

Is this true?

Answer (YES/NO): NO